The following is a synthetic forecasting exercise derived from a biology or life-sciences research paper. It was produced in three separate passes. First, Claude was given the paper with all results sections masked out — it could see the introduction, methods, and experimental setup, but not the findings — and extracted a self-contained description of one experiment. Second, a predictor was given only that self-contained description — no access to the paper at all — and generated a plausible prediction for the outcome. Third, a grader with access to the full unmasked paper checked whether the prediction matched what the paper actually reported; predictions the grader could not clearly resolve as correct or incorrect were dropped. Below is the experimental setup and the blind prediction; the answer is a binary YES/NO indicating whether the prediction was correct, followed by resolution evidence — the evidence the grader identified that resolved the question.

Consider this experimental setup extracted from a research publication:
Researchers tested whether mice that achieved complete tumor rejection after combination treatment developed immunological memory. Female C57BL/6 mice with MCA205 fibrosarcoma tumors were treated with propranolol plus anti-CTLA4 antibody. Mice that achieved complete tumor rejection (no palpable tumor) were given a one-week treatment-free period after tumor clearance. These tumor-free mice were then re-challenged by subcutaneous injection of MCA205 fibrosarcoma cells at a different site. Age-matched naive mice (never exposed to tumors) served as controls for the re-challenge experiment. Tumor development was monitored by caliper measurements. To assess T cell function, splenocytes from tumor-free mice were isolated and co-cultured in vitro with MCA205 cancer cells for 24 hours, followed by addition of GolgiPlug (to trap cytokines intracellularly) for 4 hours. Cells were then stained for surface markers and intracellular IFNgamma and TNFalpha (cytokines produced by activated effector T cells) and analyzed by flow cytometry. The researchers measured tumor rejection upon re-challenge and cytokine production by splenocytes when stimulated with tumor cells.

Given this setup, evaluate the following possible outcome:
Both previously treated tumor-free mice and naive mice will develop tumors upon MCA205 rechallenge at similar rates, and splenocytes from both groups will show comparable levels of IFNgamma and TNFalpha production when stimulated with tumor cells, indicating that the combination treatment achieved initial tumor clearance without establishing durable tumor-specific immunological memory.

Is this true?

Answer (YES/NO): NO